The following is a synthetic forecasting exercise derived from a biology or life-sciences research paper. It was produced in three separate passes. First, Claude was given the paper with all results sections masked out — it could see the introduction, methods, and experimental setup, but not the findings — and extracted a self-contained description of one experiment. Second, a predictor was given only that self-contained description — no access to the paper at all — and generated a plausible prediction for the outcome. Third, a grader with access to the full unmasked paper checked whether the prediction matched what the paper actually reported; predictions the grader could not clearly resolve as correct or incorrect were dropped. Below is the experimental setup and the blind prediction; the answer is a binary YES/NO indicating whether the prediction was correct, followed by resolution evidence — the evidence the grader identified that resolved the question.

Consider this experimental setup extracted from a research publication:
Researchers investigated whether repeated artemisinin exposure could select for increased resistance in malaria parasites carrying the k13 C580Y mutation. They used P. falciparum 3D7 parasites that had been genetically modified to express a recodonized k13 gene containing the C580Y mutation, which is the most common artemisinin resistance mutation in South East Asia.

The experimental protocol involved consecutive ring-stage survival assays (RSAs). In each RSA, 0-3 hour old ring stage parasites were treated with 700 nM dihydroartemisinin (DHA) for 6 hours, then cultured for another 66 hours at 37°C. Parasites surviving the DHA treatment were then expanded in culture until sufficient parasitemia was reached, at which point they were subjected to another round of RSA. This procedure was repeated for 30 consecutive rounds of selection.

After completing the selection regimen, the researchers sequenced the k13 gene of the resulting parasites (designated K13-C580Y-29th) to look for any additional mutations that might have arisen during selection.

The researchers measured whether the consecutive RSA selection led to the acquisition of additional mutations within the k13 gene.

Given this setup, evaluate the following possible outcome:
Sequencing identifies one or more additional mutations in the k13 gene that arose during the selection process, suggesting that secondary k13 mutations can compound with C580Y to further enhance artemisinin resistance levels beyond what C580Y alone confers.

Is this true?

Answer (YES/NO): NO